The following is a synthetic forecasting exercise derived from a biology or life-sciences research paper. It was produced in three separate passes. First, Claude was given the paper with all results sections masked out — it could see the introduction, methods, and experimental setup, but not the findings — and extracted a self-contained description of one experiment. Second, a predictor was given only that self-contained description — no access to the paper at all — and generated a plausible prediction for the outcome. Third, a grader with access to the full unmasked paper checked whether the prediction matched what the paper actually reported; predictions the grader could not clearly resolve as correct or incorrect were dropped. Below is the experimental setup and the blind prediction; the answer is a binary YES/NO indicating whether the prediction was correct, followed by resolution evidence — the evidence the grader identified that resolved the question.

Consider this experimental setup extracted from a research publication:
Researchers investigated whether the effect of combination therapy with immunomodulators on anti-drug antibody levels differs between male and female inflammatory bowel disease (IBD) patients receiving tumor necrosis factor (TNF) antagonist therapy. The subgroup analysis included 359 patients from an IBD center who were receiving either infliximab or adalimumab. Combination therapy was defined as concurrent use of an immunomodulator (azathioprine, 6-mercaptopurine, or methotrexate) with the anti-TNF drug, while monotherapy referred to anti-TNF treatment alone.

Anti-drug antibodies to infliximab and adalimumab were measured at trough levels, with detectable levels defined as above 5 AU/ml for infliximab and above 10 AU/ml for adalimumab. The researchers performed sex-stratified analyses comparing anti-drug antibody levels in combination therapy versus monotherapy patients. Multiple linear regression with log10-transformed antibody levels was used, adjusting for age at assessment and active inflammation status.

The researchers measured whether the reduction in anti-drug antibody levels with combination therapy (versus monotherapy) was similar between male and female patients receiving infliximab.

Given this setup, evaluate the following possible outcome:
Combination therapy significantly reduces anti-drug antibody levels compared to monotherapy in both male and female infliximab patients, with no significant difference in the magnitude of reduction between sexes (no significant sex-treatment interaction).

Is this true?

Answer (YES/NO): NO